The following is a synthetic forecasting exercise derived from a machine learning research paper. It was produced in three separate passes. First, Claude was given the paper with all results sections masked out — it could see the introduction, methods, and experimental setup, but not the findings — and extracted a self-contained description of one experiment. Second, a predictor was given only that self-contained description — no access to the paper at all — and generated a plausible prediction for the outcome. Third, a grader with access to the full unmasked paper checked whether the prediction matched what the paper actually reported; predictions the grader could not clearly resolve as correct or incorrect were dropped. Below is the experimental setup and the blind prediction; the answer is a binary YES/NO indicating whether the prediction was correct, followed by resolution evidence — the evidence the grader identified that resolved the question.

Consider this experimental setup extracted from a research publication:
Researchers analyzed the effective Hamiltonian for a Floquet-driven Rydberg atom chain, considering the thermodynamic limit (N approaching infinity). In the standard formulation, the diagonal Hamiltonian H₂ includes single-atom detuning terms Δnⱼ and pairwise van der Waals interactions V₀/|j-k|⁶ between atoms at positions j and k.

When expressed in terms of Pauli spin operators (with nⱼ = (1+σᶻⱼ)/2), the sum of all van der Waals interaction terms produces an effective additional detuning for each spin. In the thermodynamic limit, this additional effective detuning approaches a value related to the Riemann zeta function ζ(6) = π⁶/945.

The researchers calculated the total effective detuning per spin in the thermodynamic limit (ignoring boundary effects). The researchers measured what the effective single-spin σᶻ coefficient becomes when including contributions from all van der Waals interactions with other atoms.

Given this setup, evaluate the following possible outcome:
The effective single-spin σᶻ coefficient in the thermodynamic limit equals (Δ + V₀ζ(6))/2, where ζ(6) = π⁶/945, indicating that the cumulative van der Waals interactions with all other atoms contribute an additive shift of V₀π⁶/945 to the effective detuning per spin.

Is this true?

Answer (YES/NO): YES